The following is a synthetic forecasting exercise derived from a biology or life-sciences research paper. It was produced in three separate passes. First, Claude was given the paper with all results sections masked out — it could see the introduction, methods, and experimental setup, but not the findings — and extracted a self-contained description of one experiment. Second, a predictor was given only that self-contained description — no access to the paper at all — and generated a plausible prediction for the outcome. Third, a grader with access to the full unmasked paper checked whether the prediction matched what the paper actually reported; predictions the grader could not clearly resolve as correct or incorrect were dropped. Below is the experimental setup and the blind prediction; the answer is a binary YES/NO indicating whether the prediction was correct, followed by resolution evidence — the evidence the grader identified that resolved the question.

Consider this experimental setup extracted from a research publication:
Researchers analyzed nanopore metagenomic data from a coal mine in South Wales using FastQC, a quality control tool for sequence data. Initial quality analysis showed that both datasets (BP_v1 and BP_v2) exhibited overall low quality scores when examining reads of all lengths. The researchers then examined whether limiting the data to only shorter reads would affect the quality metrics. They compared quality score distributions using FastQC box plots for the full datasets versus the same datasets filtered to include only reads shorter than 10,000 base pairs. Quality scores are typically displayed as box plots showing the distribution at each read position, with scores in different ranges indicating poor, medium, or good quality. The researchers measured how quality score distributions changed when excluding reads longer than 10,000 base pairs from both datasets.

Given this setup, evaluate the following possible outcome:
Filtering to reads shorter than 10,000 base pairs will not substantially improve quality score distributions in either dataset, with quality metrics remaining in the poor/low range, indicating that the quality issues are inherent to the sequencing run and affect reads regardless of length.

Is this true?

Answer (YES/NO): NO